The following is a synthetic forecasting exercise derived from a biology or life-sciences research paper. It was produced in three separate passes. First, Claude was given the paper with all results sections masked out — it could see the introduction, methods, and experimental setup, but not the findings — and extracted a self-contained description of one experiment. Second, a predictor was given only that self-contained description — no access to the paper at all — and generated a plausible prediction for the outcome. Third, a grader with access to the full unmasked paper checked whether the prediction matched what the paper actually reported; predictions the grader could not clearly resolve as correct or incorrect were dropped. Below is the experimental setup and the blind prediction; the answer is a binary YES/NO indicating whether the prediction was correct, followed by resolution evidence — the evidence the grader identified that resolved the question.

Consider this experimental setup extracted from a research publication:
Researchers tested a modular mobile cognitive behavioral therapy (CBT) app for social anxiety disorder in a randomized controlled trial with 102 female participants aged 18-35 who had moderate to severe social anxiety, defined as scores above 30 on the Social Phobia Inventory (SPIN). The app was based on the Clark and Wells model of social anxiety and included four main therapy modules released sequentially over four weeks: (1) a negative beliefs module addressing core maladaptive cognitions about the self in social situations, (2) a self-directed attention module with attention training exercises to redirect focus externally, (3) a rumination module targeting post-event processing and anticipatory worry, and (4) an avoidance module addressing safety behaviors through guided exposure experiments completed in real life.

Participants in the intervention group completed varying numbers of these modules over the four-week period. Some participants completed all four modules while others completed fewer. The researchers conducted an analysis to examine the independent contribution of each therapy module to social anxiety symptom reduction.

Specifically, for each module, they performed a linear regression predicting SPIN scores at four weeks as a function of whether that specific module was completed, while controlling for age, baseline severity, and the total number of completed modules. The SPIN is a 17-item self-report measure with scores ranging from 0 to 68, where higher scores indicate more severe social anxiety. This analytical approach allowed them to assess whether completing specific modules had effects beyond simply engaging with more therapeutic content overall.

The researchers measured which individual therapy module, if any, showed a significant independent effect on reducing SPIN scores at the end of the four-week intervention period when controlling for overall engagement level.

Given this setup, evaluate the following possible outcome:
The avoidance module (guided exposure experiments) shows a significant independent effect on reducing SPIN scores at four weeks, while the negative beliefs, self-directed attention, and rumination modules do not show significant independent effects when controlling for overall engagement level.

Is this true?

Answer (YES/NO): YES